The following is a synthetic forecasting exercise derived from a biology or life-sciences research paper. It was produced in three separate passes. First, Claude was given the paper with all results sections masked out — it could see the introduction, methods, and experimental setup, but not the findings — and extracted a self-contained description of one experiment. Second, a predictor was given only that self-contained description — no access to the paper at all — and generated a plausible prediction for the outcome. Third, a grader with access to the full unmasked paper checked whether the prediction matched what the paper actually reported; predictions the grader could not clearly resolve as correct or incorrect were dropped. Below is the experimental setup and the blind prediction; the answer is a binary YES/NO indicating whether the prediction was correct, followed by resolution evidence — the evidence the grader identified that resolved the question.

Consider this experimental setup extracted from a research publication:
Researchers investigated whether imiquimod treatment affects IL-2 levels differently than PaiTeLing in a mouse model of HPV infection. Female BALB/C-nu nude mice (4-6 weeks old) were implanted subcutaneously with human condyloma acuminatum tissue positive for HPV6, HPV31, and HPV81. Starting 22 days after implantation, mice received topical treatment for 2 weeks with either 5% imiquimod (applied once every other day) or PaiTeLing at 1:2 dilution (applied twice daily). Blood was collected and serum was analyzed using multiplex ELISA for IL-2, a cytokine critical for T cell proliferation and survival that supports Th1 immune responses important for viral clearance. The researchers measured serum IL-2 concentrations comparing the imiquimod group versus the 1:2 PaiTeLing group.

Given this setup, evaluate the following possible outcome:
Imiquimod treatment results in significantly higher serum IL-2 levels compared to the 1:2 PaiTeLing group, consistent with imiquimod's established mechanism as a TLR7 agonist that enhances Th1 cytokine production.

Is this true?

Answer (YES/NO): NO